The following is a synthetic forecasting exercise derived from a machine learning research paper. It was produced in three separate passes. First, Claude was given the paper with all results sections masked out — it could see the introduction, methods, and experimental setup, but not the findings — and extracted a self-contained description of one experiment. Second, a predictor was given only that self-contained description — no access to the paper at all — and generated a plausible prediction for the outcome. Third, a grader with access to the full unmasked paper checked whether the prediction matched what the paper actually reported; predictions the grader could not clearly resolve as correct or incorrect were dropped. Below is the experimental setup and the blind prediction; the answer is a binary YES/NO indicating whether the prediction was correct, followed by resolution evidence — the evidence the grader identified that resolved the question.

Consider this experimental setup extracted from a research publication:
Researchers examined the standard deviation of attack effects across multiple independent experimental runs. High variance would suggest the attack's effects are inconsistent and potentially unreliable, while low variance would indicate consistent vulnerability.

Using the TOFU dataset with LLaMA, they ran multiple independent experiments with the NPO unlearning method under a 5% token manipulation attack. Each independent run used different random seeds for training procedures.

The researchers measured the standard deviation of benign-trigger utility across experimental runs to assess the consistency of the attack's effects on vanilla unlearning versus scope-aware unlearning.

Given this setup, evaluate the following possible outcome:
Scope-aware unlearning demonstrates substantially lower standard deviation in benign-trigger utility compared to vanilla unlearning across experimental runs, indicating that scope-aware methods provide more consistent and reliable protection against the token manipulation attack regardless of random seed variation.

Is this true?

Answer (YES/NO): YES